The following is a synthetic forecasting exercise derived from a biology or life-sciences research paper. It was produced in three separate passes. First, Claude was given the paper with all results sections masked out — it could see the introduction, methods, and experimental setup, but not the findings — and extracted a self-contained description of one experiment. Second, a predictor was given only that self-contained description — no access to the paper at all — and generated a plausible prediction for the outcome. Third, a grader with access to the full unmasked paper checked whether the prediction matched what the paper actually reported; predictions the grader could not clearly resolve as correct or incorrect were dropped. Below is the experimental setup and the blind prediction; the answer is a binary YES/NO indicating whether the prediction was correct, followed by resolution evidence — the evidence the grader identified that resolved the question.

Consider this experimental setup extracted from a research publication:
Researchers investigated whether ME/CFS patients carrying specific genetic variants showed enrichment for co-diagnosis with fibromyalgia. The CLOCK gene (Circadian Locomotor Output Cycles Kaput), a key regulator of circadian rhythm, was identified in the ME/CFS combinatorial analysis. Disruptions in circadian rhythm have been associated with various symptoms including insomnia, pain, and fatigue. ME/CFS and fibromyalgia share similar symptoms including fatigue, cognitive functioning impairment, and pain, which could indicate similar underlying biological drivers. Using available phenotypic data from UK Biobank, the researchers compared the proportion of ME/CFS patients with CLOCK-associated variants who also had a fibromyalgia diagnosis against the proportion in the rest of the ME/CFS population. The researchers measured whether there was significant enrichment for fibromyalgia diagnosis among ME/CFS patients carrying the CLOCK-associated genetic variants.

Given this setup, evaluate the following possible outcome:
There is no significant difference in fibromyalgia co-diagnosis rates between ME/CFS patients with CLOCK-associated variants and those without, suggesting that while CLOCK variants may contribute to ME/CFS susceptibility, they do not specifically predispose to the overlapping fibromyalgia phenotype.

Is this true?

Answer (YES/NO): NO